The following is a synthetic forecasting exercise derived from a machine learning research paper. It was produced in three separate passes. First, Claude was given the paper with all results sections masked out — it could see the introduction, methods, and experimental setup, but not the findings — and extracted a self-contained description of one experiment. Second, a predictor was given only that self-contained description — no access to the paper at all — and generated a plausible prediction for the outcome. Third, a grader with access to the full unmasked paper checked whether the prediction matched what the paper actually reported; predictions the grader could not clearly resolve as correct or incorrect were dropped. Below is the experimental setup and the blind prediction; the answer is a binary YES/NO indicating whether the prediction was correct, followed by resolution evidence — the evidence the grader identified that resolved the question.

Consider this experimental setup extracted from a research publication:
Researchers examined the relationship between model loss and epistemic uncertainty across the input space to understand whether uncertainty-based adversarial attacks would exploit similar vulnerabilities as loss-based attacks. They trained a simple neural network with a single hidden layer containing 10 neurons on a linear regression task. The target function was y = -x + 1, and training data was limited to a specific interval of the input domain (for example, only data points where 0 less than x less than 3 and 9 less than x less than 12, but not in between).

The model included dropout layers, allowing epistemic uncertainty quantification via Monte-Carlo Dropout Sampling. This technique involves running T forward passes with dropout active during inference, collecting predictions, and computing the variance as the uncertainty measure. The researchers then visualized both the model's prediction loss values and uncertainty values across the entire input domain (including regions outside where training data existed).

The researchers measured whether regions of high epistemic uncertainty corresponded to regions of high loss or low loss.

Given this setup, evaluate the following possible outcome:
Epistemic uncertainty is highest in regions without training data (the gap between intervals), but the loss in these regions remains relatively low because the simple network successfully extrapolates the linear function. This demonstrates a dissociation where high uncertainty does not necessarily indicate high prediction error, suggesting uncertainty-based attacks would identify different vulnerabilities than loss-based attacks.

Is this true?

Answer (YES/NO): NO